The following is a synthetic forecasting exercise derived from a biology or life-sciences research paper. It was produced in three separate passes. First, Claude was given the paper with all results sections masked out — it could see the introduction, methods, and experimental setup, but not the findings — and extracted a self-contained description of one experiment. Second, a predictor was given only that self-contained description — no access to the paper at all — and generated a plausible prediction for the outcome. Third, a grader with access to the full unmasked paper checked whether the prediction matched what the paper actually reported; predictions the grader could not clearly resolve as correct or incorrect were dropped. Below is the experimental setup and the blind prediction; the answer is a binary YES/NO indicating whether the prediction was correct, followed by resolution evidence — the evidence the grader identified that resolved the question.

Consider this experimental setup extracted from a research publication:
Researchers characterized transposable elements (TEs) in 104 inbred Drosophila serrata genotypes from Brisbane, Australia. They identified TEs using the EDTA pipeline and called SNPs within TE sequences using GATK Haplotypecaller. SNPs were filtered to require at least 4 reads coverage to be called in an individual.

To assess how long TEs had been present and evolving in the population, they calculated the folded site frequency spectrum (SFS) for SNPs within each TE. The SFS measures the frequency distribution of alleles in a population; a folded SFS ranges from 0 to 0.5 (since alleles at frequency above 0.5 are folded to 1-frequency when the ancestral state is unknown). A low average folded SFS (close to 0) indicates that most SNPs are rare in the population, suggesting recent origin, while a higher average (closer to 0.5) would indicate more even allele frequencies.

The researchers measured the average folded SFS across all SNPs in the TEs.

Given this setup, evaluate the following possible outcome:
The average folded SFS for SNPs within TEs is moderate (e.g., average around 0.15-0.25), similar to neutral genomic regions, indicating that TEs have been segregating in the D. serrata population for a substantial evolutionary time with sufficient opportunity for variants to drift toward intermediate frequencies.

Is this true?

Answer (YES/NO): NO